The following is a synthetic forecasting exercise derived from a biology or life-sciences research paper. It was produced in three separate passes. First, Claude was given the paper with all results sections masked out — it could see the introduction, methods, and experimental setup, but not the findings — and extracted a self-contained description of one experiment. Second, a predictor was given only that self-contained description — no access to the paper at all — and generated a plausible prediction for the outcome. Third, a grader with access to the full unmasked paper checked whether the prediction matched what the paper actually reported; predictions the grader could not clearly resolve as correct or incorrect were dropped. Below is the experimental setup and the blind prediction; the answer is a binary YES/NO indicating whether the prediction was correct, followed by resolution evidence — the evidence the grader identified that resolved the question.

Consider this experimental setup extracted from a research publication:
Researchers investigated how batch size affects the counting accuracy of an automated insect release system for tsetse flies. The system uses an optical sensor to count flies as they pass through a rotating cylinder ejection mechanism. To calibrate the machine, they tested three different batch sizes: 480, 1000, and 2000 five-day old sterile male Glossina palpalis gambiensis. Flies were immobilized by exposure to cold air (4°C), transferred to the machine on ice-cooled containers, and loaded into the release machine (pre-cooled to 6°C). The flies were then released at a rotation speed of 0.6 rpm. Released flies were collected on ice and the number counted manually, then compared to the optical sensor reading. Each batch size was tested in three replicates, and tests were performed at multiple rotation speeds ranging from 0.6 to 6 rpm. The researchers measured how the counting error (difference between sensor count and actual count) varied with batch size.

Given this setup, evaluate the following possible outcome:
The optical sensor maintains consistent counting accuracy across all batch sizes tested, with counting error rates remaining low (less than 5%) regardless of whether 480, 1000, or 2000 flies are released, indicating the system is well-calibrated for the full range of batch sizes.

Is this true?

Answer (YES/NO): NO